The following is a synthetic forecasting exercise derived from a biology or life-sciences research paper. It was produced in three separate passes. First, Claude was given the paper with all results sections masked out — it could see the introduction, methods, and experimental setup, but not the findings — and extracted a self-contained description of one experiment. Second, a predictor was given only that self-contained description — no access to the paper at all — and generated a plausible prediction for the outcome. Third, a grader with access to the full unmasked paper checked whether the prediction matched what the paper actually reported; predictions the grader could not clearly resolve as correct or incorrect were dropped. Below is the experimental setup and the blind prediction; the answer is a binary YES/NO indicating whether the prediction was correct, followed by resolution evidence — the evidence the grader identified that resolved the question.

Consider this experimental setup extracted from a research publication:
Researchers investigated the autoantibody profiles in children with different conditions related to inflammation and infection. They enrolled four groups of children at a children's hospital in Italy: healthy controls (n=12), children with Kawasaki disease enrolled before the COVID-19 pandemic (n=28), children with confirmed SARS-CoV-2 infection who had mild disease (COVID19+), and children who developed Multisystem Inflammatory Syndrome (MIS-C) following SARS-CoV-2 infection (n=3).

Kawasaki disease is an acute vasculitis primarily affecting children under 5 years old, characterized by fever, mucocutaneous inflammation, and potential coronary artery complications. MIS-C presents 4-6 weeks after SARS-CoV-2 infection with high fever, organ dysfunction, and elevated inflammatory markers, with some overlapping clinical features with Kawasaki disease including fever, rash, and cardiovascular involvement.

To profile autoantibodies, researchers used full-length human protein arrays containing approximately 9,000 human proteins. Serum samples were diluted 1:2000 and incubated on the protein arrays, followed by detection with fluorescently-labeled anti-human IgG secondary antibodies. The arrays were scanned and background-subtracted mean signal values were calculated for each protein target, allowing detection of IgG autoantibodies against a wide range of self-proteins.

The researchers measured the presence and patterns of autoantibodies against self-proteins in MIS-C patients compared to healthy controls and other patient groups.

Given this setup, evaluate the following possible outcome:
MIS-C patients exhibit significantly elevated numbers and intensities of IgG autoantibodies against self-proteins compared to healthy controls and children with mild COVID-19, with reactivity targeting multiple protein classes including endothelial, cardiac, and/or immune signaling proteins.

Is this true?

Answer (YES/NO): NO